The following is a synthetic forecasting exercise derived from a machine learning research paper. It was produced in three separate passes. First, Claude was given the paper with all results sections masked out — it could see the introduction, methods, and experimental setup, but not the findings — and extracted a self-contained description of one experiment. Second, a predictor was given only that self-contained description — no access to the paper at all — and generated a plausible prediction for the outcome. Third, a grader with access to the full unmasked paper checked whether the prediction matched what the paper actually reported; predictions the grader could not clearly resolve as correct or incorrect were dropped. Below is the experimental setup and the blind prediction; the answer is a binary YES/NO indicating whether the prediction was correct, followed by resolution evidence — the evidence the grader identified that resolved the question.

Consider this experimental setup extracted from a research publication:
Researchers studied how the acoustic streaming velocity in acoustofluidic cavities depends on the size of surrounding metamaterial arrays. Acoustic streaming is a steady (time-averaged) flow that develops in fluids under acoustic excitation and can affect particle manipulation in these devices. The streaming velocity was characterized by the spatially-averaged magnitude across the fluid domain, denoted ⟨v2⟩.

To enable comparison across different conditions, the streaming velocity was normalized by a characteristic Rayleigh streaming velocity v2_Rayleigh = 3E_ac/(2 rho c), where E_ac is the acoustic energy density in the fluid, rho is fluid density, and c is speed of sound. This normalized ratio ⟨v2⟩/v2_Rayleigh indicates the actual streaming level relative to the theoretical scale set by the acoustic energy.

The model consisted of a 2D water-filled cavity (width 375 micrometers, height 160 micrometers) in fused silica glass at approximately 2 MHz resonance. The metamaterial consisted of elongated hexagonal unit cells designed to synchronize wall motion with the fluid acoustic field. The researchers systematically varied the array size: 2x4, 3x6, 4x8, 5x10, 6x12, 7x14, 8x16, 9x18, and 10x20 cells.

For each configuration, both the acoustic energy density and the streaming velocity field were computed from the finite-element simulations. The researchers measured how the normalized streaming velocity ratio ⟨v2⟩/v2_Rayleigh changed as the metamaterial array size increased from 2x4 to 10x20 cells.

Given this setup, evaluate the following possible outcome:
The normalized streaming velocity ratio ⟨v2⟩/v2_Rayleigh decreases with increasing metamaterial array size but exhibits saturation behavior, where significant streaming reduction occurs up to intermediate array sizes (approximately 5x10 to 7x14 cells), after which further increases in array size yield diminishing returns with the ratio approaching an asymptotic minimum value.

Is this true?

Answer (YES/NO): NO